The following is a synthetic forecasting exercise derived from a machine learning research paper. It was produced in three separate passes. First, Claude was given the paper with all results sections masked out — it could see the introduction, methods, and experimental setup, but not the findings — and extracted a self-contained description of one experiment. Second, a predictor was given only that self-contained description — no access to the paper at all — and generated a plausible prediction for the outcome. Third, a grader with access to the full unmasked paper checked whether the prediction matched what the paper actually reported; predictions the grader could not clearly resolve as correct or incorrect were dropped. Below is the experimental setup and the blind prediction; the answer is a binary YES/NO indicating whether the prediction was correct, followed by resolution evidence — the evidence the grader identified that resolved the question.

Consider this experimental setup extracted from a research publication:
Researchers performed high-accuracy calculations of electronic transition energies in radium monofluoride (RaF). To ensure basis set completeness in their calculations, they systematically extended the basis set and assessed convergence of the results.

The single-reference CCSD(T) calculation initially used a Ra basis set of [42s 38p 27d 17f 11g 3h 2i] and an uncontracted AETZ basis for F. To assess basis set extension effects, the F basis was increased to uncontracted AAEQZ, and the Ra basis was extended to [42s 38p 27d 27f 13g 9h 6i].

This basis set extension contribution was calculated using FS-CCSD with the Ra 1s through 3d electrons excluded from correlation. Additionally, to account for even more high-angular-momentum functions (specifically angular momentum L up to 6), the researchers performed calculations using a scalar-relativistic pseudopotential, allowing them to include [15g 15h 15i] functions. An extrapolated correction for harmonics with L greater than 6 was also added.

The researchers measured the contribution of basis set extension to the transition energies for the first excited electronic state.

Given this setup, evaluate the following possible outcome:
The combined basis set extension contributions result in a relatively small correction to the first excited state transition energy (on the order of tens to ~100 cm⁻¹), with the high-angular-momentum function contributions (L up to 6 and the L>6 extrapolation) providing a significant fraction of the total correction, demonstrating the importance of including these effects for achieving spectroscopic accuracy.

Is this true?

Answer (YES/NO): NO